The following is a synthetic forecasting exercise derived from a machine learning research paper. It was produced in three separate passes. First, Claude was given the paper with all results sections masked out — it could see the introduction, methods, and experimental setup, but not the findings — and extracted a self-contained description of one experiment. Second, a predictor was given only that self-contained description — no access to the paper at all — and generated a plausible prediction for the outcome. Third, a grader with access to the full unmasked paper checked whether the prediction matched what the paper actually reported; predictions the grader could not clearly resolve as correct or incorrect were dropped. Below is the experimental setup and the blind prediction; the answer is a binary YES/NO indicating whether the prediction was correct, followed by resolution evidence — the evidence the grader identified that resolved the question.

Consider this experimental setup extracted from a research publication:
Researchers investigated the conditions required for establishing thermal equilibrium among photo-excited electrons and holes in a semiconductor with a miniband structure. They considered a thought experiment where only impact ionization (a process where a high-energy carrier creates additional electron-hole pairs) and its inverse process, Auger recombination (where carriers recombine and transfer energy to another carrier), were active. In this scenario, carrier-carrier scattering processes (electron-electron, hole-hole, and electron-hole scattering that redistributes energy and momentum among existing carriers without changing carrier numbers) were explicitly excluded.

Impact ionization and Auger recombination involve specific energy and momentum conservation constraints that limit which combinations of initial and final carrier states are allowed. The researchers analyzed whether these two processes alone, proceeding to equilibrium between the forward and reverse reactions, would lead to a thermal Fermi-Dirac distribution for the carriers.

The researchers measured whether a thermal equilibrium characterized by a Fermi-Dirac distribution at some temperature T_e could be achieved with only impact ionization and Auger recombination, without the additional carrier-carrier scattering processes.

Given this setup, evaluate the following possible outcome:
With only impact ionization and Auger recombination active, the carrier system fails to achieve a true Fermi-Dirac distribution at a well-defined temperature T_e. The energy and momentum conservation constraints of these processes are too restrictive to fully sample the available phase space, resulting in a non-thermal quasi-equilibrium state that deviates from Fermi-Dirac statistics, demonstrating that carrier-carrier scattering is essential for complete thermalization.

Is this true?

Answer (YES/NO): YES